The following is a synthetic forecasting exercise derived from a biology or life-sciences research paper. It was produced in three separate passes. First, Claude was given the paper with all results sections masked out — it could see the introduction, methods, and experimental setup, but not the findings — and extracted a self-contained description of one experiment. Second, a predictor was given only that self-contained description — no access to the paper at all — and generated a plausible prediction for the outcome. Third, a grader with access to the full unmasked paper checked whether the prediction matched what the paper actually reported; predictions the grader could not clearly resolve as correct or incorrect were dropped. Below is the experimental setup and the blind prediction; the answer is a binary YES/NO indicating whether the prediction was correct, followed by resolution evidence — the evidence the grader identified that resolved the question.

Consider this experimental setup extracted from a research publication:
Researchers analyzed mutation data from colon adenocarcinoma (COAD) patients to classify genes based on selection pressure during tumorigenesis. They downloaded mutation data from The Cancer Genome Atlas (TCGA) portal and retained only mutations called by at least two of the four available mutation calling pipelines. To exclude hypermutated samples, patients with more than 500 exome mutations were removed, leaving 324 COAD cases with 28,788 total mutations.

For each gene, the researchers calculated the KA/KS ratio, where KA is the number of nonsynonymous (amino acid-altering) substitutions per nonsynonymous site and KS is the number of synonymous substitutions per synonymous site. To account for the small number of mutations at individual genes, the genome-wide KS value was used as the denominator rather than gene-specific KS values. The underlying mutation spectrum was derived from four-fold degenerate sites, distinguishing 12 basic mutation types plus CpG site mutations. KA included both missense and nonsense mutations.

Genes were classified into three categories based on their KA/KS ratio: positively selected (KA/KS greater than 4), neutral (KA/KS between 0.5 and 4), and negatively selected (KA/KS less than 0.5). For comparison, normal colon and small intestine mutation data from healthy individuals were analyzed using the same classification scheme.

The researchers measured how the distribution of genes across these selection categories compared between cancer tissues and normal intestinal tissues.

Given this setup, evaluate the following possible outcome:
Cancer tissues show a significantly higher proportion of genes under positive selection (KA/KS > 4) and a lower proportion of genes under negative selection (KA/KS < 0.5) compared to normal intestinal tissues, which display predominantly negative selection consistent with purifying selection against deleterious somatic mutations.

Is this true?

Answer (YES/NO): NO